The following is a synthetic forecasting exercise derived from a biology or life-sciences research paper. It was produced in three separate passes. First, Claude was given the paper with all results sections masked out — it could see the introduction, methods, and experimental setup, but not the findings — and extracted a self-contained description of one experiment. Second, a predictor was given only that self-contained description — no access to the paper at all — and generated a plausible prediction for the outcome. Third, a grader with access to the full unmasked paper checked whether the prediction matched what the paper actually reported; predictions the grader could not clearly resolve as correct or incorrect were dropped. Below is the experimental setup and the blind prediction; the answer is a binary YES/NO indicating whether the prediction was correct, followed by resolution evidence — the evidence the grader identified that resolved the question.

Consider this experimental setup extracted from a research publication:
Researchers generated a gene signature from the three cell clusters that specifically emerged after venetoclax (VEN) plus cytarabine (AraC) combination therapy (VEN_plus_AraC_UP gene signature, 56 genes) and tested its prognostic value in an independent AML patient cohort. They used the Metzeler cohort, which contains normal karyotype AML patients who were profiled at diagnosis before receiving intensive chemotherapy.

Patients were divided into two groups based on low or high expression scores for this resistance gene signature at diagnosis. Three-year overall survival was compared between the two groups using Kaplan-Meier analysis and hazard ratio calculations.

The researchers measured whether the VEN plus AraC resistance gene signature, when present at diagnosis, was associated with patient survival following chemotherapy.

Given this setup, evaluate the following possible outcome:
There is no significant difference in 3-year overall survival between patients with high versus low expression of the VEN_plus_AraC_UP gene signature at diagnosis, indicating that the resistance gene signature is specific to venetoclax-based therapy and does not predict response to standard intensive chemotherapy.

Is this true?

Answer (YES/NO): NO